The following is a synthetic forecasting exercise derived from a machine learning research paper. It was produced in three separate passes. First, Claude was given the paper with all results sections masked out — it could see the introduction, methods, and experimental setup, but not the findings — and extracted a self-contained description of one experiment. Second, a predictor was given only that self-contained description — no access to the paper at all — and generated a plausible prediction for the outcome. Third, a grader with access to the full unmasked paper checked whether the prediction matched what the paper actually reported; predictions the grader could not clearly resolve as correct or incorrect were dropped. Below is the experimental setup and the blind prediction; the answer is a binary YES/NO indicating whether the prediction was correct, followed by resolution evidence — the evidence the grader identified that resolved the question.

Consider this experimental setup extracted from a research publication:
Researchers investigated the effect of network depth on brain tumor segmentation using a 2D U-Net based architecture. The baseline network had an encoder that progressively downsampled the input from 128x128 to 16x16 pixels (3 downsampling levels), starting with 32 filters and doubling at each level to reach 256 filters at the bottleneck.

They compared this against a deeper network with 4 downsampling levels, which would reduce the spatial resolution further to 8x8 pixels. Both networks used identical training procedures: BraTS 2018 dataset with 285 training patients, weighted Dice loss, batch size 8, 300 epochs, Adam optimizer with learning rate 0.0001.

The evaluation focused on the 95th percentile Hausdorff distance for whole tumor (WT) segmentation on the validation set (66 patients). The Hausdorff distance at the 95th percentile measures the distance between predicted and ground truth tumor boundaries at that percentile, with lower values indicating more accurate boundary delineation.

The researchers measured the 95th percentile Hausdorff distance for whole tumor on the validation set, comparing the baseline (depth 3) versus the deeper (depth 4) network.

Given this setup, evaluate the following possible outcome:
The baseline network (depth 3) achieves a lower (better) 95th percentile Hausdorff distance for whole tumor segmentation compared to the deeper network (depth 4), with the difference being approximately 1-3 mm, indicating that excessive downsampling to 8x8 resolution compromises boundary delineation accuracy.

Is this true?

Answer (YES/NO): NO